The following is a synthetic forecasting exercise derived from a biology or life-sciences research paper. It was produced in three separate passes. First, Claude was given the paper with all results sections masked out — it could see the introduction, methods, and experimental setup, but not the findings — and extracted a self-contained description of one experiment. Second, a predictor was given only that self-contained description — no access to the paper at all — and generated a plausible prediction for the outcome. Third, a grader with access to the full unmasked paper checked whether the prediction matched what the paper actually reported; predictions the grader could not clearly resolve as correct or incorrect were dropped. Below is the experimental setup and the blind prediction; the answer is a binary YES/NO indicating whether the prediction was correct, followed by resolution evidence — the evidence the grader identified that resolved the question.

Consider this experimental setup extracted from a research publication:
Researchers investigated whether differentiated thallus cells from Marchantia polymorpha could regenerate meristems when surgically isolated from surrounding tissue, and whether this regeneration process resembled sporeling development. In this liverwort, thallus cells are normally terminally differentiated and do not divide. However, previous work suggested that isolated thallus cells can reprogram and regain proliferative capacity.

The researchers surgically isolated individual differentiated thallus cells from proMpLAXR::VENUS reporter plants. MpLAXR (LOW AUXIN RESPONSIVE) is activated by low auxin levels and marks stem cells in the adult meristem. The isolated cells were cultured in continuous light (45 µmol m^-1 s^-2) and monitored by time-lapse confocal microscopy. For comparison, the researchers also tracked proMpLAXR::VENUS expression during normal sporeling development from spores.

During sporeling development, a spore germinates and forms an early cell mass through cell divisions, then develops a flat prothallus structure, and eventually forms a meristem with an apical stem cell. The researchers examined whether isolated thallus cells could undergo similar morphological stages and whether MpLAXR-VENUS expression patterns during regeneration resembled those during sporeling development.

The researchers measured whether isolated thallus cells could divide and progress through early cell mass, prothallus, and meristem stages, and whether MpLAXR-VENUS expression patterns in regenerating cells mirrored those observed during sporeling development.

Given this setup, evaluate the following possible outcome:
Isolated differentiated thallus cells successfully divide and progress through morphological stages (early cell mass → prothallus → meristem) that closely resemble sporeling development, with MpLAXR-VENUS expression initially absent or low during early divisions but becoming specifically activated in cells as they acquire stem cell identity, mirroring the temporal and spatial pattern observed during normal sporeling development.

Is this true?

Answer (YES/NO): YES